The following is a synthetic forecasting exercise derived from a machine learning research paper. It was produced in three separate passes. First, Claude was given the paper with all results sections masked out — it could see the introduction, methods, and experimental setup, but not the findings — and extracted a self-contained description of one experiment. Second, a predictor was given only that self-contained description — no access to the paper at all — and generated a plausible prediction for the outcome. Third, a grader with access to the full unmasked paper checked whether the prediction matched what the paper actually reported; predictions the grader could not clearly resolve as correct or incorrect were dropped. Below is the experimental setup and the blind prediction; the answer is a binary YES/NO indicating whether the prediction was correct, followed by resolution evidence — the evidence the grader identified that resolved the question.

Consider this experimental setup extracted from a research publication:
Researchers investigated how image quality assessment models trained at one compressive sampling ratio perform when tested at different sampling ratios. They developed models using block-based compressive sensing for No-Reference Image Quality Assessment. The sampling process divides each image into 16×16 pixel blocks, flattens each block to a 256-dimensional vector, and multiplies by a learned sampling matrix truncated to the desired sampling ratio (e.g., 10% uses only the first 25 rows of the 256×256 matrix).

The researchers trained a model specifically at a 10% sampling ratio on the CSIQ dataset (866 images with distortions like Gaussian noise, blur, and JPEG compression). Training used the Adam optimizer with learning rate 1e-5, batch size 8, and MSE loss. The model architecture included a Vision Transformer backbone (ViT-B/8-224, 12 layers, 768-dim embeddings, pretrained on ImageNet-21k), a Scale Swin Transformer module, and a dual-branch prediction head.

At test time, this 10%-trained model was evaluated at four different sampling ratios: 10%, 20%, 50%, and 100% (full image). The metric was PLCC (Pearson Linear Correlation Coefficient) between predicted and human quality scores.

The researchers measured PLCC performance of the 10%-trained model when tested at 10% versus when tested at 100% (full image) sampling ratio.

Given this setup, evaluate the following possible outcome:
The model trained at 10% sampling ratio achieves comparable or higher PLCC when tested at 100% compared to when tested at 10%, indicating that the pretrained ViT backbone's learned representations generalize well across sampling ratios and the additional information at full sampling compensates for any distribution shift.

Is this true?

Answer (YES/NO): NO